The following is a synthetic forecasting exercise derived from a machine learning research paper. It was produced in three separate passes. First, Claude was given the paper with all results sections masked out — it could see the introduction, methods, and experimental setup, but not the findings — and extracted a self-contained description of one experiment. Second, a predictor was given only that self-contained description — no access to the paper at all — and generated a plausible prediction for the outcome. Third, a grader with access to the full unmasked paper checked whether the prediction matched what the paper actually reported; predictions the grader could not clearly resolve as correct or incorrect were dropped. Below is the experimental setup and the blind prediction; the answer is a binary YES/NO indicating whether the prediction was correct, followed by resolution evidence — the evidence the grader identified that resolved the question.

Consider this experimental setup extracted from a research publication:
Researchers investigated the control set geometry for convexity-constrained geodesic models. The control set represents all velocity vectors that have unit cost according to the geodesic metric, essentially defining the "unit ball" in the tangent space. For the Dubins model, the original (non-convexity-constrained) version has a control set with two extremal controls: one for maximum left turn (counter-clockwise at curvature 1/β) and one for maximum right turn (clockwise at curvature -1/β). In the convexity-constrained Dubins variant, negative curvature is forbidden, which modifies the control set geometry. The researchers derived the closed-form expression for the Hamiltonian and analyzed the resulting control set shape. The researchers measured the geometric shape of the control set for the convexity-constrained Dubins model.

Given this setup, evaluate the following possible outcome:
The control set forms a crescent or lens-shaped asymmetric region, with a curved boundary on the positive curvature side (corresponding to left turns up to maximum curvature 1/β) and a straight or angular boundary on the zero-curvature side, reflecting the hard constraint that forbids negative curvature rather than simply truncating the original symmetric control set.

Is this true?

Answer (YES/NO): NO